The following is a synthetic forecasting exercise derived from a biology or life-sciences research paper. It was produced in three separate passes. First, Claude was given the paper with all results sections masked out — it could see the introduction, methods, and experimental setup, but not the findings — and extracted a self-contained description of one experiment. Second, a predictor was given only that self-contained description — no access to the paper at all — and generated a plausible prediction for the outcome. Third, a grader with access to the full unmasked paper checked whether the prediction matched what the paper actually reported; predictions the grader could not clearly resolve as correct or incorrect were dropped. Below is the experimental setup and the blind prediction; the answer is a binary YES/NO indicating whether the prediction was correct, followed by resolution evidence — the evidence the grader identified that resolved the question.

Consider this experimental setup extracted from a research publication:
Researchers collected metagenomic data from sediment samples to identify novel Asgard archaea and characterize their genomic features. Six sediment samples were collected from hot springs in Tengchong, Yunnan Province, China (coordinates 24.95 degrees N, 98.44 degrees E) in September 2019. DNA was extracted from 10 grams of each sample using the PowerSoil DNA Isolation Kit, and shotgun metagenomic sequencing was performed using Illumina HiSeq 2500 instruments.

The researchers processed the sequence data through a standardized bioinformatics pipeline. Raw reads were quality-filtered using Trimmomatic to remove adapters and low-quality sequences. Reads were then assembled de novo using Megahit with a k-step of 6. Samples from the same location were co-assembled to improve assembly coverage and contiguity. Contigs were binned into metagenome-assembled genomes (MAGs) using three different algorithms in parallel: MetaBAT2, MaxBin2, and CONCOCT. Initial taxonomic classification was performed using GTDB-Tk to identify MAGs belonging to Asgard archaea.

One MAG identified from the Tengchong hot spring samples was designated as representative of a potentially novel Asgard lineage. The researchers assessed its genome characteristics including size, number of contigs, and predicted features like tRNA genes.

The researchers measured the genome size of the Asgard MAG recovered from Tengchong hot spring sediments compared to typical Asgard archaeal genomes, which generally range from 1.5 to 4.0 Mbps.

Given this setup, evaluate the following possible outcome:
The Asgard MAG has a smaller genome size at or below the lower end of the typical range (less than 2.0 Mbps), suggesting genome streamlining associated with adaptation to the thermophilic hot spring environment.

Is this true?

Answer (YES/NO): NO